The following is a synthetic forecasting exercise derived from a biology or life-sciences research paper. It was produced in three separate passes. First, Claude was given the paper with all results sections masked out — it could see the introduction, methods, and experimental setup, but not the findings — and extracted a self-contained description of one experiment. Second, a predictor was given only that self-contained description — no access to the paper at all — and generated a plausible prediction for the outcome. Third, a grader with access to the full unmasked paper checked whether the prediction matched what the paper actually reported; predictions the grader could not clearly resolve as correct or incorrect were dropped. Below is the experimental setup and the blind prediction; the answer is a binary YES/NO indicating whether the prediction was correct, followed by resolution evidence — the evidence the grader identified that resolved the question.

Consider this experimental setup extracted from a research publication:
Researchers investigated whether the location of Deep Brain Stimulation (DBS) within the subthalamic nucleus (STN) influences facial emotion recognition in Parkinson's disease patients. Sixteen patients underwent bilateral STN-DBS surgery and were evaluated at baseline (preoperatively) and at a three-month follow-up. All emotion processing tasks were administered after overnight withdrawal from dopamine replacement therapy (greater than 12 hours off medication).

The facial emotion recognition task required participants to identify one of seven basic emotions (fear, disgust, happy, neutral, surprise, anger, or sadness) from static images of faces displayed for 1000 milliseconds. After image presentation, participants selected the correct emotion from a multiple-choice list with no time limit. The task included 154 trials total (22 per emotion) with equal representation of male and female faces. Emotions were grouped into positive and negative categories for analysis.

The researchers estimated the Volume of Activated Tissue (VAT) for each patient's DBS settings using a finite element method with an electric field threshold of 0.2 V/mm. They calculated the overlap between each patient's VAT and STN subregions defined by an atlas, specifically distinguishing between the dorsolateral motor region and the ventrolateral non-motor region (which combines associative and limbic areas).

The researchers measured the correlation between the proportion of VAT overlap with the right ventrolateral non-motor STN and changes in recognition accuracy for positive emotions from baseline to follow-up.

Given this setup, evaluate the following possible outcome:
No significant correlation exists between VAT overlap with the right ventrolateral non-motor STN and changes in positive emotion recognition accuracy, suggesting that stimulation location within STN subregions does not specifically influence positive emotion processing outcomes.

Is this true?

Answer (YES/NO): NO